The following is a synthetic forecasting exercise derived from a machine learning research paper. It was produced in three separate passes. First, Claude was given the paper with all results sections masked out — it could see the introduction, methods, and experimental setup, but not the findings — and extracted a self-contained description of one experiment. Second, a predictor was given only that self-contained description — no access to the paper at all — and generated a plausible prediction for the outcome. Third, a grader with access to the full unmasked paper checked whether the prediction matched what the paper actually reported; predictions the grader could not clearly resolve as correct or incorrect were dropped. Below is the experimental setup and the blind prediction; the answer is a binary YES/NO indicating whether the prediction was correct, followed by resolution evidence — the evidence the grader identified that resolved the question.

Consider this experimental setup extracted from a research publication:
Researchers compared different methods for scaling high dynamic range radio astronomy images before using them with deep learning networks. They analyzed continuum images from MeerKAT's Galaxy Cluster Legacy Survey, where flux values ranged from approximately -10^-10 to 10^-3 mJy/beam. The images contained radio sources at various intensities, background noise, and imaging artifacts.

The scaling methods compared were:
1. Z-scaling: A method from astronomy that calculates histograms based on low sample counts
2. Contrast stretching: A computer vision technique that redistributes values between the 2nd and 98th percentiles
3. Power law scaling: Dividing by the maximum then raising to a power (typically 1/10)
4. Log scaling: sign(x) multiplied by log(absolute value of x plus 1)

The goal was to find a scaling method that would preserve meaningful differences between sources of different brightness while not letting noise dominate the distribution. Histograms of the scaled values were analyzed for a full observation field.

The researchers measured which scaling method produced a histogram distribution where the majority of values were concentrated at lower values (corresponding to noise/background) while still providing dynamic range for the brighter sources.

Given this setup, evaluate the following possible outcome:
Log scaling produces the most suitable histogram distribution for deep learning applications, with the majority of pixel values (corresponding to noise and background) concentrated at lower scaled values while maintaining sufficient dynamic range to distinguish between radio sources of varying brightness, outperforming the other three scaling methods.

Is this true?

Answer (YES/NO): NO